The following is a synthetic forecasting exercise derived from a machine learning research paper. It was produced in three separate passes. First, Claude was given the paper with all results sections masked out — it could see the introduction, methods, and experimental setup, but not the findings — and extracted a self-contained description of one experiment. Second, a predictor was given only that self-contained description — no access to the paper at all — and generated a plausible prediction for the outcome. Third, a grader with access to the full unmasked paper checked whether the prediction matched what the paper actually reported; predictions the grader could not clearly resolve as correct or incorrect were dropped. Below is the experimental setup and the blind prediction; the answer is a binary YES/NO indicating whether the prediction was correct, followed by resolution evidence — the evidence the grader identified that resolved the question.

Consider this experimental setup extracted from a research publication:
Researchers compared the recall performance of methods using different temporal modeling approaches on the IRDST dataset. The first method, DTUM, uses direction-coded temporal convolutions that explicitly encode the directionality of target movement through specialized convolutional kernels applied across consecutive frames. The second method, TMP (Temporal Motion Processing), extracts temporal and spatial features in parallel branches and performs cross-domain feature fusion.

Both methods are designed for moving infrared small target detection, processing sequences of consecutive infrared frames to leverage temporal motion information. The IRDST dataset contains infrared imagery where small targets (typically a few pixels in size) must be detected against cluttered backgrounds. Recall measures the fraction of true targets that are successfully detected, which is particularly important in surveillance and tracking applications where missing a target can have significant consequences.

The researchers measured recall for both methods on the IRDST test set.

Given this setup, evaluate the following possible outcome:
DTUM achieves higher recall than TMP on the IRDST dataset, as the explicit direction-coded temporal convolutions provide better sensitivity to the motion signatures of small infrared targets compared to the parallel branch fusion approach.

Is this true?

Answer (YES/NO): YES